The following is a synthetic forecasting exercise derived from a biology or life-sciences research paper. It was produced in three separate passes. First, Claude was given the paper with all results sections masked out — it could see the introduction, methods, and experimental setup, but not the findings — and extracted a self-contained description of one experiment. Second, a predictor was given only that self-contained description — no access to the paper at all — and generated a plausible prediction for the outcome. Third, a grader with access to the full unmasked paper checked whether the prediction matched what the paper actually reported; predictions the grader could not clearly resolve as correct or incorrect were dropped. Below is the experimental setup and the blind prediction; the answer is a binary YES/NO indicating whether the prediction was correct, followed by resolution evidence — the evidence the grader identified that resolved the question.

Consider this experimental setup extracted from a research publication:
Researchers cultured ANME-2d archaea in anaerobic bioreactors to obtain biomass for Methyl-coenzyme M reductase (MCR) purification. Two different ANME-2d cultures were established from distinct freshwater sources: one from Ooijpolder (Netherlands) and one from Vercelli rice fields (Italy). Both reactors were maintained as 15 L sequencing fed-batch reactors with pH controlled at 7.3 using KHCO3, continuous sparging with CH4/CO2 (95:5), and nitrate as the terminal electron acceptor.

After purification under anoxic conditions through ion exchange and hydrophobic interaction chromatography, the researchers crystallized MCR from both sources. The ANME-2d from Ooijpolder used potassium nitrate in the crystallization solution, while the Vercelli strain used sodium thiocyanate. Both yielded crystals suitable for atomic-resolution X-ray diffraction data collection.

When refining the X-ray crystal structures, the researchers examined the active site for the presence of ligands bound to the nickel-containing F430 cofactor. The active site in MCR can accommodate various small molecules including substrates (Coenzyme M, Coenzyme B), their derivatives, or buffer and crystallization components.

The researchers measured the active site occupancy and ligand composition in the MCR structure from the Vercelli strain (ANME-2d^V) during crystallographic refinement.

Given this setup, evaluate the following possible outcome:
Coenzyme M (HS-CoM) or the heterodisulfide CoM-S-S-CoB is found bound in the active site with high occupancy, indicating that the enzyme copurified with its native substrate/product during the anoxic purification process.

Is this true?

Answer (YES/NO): NO